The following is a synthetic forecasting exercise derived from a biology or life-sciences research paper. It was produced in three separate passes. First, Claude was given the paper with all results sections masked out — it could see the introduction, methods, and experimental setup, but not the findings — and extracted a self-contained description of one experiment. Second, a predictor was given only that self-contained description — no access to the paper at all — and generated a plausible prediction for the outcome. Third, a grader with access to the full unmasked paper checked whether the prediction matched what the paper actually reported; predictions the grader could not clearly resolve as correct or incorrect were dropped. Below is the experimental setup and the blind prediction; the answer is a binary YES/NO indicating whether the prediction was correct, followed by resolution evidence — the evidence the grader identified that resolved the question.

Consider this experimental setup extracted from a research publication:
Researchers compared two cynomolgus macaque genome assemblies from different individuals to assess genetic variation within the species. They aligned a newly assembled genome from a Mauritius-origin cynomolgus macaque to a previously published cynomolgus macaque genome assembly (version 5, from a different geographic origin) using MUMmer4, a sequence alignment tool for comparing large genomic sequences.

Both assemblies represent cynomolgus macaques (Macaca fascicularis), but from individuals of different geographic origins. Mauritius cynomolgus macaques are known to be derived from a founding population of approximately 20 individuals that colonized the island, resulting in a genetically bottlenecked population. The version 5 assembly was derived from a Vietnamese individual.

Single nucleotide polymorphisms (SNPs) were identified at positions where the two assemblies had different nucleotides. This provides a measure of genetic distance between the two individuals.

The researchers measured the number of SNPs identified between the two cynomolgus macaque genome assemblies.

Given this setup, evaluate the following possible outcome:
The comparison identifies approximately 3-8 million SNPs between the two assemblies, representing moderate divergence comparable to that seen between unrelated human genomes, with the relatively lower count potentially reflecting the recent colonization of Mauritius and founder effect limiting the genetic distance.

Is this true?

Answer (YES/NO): NO